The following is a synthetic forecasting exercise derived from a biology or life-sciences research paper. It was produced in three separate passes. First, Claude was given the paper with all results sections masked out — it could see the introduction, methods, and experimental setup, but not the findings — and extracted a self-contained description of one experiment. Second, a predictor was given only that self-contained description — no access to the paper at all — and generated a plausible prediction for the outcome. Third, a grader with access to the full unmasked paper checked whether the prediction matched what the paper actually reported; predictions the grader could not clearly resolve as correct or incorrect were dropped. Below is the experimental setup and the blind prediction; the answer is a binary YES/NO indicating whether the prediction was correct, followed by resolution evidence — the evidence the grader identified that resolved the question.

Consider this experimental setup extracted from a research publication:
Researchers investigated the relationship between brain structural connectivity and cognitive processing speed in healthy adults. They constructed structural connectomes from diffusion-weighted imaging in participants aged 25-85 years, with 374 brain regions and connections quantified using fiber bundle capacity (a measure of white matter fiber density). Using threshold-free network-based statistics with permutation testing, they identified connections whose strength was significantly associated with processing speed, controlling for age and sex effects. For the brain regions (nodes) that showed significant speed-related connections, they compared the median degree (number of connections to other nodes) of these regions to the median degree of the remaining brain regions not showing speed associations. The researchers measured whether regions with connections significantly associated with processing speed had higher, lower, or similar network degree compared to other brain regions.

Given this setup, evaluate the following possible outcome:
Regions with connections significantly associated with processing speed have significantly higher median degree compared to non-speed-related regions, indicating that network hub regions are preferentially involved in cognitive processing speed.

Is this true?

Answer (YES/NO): YES